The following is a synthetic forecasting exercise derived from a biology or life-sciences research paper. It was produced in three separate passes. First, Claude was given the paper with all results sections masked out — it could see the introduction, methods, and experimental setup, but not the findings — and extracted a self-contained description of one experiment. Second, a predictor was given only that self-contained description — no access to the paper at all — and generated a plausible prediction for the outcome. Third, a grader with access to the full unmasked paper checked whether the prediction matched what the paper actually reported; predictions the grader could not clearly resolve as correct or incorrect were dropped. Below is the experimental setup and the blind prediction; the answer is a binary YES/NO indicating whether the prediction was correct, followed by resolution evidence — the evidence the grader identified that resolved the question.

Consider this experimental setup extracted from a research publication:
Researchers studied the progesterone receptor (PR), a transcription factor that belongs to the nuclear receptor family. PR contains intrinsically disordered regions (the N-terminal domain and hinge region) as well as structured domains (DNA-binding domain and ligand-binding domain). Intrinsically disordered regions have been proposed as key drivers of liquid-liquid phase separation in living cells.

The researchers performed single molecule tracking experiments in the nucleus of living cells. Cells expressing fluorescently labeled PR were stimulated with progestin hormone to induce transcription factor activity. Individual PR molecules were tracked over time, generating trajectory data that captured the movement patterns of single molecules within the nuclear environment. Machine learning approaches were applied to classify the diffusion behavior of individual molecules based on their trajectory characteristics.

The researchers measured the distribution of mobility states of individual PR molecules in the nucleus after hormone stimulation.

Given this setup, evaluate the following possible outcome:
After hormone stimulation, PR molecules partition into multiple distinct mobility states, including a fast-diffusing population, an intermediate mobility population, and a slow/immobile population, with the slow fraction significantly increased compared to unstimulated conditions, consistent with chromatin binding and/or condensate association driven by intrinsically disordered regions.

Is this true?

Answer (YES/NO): NO